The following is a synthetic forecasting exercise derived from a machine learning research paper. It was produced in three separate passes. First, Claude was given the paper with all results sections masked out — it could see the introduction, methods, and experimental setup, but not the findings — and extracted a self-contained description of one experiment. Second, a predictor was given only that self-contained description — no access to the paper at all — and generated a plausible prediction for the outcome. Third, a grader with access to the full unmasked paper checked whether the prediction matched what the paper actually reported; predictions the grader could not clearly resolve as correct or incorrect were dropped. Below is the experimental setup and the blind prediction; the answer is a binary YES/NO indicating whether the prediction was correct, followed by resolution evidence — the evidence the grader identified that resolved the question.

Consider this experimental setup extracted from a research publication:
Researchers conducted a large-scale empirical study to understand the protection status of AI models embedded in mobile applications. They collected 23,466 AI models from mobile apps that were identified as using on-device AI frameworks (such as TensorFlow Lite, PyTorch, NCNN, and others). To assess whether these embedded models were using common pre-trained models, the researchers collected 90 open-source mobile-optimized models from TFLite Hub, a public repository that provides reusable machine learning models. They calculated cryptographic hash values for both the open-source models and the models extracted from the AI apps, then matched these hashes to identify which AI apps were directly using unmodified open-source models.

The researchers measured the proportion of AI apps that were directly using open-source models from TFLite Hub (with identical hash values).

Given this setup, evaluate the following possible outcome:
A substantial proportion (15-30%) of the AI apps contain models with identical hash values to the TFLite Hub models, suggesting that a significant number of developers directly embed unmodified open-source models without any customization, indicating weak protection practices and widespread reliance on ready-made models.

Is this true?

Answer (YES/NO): NO